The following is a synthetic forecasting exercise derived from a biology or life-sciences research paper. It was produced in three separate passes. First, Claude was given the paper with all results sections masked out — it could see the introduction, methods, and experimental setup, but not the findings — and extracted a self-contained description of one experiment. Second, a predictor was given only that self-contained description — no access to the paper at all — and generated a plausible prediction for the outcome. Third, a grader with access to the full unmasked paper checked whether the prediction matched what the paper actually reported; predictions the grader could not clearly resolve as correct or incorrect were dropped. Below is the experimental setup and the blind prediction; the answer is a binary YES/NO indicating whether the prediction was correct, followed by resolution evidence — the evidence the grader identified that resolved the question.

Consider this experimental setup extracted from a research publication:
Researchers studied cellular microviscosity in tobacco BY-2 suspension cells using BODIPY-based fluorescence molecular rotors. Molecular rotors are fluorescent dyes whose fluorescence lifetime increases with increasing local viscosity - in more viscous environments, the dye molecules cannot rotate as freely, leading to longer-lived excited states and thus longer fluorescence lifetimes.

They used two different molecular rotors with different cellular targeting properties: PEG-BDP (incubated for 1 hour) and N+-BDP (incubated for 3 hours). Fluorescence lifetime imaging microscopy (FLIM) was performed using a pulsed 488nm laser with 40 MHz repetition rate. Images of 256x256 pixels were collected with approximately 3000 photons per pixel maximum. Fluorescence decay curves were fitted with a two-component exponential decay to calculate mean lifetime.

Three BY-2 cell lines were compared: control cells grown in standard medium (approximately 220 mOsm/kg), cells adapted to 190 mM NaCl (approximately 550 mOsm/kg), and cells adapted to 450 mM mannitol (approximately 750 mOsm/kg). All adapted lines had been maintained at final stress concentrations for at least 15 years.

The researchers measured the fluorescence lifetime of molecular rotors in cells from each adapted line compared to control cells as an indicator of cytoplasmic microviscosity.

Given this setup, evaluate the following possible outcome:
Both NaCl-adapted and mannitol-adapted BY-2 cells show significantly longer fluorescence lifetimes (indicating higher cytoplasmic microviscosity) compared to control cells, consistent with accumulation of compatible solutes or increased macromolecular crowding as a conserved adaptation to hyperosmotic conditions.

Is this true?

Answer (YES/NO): YES